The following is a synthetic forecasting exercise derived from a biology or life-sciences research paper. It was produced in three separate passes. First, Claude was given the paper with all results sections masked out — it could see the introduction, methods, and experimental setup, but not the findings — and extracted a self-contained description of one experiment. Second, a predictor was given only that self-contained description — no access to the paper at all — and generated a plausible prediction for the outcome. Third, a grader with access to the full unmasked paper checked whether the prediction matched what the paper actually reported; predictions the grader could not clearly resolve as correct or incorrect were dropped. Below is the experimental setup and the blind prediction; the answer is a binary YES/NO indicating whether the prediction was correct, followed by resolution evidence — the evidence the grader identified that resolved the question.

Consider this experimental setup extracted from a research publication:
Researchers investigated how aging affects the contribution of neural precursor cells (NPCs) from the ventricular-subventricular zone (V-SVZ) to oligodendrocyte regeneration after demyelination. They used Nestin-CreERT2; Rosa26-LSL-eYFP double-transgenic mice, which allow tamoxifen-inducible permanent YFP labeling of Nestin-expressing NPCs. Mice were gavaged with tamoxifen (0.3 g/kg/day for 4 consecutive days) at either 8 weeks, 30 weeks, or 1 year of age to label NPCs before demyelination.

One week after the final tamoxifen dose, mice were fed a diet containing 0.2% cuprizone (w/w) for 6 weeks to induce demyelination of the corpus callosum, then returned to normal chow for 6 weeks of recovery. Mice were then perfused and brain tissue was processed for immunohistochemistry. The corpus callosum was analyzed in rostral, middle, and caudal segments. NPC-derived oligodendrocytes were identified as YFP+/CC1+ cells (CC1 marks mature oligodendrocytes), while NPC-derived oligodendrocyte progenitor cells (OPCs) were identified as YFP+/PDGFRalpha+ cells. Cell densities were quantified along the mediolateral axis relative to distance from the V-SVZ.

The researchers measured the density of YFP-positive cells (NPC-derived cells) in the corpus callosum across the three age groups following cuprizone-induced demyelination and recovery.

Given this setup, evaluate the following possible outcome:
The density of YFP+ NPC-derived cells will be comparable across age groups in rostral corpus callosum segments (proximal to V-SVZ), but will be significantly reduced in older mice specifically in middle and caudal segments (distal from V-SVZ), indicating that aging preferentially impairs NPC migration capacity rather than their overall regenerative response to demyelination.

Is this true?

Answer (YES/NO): NO